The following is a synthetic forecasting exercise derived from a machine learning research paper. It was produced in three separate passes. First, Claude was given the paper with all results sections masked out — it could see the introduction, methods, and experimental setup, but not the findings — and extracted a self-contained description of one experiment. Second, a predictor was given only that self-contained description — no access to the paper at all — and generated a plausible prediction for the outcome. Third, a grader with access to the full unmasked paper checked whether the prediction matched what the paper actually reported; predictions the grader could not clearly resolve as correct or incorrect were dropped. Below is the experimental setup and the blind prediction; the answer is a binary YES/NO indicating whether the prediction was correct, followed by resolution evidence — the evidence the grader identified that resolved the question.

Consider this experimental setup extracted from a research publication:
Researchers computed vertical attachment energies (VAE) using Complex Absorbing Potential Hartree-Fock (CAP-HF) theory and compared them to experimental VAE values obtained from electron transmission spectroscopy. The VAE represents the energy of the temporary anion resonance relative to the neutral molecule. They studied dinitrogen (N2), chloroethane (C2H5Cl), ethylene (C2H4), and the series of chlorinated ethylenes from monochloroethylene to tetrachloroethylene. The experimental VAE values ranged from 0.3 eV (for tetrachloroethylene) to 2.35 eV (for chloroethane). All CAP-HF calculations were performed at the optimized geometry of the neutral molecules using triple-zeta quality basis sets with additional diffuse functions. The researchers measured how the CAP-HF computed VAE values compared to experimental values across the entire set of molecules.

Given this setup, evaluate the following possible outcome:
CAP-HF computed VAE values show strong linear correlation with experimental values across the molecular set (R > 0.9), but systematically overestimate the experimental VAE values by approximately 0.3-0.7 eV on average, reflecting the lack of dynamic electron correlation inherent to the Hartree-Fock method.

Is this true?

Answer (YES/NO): NO